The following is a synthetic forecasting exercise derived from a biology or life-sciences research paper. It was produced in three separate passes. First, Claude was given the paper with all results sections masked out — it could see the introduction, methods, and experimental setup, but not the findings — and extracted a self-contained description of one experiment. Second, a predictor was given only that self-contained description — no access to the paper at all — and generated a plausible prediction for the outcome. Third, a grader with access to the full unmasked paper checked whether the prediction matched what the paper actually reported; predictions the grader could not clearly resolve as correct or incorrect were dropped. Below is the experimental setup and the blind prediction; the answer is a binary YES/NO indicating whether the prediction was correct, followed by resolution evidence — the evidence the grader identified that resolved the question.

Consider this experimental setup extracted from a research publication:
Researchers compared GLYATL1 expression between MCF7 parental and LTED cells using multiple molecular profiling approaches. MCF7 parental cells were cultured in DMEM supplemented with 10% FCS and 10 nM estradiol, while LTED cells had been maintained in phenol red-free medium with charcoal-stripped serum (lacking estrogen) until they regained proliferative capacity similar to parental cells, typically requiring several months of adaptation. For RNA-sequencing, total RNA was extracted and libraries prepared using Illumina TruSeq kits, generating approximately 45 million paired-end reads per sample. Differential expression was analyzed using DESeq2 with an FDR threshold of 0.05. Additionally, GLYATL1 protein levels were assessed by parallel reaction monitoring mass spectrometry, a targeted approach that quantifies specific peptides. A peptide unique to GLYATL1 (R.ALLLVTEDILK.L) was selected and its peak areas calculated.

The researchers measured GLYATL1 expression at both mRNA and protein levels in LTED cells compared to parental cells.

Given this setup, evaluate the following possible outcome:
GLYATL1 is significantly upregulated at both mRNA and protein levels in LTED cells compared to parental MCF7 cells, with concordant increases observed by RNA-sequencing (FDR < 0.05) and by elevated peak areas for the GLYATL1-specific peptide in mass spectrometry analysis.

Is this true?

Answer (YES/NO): YES